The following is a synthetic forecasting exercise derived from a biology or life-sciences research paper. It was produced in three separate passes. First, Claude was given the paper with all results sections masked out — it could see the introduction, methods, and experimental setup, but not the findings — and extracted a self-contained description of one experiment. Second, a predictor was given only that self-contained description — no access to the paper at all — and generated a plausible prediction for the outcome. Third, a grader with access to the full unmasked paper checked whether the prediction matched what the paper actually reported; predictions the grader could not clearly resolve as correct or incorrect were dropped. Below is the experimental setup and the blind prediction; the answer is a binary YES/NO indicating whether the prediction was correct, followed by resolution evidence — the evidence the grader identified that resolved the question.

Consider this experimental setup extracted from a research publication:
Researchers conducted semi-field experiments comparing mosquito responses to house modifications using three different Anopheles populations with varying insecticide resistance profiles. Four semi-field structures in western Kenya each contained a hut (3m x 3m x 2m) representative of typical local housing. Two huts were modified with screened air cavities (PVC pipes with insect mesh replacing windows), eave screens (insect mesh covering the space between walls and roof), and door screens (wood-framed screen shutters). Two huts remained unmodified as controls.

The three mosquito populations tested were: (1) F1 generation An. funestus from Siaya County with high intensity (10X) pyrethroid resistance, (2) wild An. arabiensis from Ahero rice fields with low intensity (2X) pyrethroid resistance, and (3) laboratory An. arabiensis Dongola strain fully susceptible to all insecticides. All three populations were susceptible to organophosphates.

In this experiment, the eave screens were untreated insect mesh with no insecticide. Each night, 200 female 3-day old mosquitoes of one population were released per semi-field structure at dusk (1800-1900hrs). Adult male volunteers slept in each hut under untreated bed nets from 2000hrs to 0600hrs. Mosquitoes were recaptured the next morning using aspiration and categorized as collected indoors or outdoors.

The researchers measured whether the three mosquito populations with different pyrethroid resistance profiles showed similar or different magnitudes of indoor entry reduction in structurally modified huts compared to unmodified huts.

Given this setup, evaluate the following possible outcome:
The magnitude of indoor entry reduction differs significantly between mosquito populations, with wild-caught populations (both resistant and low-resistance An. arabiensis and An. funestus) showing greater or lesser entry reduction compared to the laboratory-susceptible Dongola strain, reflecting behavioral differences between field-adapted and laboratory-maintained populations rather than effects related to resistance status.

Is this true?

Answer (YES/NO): NO